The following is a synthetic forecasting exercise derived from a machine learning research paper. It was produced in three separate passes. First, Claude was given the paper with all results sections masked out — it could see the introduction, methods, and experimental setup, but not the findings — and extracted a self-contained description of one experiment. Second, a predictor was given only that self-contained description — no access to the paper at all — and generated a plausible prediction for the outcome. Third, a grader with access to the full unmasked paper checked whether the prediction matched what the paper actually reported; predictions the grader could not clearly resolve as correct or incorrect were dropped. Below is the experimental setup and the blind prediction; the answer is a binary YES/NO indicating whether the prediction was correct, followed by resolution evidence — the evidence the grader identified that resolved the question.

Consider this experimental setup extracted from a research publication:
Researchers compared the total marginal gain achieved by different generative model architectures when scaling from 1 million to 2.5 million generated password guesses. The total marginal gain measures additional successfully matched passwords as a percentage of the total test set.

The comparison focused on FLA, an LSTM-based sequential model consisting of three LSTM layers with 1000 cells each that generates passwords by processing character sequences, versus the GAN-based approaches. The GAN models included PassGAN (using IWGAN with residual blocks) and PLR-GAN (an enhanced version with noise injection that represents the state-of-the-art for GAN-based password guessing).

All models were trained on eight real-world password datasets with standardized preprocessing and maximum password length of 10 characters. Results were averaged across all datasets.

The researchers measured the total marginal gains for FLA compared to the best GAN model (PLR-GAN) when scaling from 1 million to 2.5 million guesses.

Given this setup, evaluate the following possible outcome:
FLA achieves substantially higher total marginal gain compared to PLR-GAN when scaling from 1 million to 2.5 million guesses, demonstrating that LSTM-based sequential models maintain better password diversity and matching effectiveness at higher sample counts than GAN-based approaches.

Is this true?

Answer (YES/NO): YES